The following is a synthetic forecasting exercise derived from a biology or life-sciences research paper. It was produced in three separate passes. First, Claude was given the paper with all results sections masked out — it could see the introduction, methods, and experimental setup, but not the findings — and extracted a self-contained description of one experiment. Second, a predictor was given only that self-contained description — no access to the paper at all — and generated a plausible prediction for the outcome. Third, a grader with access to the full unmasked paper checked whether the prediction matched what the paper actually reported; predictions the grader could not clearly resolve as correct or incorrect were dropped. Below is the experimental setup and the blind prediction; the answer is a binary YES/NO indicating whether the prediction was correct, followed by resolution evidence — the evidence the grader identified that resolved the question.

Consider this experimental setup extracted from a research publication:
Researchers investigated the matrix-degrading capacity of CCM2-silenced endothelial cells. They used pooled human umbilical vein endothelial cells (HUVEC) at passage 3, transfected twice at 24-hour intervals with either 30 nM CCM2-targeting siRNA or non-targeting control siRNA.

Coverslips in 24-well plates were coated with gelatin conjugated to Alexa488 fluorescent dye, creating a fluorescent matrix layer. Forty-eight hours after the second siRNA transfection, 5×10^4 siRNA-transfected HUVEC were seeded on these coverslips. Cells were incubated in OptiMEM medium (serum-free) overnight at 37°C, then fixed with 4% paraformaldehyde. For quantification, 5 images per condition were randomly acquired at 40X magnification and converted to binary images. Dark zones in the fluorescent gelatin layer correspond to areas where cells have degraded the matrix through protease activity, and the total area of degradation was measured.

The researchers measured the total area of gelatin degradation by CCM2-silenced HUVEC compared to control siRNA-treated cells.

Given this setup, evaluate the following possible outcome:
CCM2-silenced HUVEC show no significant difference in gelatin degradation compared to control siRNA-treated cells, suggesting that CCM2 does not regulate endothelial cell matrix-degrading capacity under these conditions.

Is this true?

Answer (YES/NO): NO